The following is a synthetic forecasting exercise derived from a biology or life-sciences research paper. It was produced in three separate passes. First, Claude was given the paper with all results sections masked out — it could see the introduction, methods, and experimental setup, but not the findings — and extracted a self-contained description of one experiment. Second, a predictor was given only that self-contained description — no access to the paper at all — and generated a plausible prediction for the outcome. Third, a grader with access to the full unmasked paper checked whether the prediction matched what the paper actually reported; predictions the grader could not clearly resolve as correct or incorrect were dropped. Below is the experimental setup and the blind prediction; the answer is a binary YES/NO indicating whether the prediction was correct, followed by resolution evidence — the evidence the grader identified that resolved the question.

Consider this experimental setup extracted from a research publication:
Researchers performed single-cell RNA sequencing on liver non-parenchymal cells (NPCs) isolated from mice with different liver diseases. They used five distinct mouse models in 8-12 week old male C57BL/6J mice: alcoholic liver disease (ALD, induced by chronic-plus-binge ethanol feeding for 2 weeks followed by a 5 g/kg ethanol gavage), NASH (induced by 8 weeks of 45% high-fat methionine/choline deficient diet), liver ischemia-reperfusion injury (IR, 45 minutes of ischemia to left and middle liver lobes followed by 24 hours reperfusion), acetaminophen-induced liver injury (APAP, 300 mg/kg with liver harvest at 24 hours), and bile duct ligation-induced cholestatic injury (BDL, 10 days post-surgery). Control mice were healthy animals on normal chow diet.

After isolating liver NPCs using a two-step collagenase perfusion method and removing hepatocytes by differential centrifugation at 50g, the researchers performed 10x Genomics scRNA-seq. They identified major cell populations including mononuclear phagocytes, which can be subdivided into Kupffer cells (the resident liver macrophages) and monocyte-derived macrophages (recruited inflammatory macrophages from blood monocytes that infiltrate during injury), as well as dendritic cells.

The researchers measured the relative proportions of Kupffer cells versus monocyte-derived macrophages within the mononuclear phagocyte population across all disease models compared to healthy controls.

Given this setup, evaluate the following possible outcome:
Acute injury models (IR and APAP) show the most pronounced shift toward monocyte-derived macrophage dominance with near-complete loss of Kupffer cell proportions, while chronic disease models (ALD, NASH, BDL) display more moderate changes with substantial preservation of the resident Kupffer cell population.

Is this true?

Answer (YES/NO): NO